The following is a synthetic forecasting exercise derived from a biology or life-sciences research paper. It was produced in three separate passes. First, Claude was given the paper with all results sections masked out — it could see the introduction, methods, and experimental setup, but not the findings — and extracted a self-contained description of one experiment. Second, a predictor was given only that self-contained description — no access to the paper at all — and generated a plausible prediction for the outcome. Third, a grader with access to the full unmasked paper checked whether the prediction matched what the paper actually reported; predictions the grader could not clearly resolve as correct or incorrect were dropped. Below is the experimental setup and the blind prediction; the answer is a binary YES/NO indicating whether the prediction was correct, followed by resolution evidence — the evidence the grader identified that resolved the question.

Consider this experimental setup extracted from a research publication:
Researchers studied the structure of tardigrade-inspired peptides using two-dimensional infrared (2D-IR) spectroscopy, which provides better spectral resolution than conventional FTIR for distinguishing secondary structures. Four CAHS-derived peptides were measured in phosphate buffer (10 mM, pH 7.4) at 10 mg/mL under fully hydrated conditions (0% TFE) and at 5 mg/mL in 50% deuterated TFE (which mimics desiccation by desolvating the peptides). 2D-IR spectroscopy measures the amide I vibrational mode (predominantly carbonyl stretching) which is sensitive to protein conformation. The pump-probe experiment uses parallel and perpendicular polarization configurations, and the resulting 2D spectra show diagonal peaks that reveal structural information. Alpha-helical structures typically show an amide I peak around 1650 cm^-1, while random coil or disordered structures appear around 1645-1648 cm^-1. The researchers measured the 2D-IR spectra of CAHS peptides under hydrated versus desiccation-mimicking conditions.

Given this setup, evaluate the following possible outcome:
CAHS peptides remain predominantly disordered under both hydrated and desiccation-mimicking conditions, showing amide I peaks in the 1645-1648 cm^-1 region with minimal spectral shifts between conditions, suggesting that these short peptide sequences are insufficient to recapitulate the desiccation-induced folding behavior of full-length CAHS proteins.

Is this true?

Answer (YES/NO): NO